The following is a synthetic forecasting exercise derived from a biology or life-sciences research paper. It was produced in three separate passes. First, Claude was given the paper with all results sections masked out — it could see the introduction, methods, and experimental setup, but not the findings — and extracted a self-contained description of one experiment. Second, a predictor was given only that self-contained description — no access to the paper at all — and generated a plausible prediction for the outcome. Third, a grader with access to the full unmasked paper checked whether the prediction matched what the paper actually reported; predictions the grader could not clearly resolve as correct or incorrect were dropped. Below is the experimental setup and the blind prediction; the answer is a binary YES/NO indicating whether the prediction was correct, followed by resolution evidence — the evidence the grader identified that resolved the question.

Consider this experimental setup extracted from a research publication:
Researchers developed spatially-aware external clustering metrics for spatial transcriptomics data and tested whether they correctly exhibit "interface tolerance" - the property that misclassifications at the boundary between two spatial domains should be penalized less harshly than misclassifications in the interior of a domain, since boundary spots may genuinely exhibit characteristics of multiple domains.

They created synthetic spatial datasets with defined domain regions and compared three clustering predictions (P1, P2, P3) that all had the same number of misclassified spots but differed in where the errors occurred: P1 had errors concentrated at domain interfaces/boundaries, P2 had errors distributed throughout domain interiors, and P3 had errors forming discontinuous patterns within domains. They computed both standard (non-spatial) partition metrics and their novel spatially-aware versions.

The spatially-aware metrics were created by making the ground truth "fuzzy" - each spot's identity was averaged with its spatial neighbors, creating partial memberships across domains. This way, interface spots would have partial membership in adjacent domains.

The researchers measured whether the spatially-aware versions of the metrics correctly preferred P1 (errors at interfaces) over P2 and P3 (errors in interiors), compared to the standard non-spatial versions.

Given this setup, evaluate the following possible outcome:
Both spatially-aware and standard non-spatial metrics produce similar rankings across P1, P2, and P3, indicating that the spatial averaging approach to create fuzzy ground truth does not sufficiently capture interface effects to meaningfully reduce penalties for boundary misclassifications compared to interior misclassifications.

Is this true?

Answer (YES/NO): NO